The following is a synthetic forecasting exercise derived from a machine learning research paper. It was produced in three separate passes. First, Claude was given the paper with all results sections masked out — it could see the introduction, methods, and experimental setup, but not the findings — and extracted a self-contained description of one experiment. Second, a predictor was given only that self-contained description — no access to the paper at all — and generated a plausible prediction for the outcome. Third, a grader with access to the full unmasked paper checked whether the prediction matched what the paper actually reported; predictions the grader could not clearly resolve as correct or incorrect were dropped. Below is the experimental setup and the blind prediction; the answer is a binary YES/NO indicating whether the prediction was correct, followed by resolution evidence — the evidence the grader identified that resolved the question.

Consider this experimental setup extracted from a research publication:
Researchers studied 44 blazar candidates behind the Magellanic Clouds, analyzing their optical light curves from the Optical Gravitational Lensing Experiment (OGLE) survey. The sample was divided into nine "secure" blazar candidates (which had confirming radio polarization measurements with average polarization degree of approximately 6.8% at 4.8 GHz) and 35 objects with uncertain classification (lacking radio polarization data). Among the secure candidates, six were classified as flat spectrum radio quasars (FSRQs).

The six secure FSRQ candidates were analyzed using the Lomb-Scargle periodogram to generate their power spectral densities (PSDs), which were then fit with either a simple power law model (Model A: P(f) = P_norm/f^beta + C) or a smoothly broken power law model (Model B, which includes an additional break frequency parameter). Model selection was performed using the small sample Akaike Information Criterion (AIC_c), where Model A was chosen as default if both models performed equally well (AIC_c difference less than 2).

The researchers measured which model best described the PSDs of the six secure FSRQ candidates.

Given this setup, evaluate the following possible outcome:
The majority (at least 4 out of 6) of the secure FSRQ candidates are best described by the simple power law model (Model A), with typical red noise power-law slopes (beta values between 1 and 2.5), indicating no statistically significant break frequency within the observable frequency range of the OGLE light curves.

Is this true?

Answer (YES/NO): NO